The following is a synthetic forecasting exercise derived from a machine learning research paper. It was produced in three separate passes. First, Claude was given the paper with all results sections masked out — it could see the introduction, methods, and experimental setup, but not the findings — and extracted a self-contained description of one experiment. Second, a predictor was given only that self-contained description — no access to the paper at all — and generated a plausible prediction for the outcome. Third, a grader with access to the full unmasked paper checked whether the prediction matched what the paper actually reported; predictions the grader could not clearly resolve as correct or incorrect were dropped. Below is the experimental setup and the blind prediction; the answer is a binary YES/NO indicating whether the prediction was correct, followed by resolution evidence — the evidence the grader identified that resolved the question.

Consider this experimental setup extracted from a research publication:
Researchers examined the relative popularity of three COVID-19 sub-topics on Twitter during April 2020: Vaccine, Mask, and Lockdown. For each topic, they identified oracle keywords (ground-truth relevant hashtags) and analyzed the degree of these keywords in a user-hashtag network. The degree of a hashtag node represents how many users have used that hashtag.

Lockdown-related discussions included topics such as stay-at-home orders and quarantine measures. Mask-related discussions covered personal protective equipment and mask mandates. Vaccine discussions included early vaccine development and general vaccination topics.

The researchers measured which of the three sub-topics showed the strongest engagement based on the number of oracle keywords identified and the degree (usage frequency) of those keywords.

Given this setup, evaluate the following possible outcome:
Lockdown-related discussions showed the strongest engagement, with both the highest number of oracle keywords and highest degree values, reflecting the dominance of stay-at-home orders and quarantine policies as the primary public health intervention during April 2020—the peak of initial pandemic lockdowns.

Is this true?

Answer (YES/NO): NO